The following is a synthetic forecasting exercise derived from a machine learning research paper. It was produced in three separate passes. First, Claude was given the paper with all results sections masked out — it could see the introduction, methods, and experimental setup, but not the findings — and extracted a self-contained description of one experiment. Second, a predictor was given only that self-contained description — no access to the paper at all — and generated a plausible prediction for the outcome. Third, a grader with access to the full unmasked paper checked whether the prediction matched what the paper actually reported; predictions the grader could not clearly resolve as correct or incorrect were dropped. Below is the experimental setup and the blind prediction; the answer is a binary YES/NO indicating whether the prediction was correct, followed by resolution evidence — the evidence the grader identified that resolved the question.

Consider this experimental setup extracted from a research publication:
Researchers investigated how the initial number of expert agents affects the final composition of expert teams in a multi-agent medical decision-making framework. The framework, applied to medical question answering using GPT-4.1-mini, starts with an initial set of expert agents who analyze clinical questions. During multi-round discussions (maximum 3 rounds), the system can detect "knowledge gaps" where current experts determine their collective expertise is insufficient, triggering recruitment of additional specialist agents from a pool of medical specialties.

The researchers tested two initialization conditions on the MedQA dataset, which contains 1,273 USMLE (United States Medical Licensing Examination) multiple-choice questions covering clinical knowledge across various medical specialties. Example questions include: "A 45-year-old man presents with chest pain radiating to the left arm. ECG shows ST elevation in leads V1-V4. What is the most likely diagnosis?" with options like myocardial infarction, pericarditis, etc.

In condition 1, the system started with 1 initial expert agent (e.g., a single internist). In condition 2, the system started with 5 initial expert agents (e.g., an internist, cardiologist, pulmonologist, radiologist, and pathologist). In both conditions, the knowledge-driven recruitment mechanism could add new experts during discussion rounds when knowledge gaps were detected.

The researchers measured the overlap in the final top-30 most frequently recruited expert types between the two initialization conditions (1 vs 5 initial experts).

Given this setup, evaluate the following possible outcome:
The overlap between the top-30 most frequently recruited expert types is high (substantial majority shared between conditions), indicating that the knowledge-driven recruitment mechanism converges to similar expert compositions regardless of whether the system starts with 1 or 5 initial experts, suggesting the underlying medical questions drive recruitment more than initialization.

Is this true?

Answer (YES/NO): YES